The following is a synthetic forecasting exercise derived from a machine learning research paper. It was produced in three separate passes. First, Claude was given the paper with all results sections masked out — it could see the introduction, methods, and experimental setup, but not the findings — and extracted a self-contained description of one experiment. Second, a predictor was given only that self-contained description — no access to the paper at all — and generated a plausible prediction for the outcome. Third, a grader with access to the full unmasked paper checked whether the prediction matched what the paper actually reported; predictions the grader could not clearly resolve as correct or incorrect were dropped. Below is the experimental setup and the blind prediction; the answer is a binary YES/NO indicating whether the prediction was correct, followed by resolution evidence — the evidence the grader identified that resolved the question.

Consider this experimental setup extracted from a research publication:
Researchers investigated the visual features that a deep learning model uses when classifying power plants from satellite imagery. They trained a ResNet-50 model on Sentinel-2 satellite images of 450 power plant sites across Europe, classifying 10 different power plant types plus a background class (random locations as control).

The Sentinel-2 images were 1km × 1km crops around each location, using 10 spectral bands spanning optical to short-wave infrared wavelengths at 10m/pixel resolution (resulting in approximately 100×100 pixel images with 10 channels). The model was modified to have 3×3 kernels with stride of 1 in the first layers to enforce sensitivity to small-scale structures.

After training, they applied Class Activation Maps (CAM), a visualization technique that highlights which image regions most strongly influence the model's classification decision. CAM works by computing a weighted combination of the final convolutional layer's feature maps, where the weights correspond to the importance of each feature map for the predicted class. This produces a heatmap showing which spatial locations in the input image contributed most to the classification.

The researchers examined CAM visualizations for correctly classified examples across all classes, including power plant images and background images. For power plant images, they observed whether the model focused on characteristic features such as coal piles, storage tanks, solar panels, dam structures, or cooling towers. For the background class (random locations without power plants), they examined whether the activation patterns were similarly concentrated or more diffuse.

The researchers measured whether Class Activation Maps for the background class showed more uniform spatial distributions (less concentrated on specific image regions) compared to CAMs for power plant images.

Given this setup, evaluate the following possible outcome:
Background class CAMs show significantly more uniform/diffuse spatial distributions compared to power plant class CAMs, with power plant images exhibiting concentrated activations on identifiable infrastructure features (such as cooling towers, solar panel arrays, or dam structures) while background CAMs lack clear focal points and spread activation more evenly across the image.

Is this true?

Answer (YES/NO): YES